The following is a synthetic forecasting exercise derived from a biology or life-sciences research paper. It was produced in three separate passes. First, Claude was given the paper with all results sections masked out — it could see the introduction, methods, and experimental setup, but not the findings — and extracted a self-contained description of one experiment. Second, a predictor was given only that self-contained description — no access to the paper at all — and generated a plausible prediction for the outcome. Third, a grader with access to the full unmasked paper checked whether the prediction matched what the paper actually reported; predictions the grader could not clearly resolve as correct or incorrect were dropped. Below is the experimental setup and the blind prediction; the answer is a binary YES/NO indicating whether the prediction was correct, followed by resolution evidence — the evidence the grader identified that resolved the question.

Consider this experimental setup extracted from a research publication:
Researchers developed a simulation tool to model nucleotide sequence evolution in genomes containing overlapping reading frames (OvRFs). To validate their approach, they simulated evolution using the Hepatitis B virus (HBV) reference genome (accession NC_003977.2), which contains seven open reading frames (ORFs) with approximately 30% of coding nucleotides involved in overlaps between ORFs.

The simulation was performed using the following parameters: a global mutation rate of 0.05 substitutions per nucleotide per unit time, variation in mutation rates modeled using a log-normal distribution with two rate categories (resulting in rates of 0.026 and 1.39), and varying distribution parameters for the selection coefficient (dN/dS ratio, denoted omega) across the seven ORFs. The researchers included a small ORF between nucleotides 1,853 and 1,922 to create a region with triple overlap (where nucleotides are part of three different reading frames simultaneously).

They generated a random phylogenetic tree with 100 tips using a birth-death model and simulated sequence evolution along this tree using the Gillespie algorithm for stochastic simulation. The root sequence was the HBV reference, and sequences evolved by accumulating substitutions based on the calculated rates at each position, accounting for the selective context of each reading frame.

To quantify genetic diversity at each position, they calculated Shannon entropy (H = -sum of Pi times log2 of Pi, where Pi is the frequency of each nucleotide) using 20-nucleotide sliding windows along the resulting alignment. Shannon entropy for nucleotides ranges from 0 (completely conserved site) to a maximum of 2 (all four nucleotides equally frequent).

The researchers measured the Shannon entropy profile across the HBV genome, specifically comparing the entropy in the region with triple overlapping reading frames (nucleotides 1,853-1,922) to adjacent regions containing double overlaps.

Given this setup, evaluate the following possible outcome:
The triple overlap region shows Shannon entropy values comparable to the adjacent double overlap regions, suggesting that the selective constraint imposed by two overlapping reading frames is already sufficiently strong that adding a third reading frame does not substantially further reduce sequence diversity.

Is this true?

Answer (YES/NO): NO